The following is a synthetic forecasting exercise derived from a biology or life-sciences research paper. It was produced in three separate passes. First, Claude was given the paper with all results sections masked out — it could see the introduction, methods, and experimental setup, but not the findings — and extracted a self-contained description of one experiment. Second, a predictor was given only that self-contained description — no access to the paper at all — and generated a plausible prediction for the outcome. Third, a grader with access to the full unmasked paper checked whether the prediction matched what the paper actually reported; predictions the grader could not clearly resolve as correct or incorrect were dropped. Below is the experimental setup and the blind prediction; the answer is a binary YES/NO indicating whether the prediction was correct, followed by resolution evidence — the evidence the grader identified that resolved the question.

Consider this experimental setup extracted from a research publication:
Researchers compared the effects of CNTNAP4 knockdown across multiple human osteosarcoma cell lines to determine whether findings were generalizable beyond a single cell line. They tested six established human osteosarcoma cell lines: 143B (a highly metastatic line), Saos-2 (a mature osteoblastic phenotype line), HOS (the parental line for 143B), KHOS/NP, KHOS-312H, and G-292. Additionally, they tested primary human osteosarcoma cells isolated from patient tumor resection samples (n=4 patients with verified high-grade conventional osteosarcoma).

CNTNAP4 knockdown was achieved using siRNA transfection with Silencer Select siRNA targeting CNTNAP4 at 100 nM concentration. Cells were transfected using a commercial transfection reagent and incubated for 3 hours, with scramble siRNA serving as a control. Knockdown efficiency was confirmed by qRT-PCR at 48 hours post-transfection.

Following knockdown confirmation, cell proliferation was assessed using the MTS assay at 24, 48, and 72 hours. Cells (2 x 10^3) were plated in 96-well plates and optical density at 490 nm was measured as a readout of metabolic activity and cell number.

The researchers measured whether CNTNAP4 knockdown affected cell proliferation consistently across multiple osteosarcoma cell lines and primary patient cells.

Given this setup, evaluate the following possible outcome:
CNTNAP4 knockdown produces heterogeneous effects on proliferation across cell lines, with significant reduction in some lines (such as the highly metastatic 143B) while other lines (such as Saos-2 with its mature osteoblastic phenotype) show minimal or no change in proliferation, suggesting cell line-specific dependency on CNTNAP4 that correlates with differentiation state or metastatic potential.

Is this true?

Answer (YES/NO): NO